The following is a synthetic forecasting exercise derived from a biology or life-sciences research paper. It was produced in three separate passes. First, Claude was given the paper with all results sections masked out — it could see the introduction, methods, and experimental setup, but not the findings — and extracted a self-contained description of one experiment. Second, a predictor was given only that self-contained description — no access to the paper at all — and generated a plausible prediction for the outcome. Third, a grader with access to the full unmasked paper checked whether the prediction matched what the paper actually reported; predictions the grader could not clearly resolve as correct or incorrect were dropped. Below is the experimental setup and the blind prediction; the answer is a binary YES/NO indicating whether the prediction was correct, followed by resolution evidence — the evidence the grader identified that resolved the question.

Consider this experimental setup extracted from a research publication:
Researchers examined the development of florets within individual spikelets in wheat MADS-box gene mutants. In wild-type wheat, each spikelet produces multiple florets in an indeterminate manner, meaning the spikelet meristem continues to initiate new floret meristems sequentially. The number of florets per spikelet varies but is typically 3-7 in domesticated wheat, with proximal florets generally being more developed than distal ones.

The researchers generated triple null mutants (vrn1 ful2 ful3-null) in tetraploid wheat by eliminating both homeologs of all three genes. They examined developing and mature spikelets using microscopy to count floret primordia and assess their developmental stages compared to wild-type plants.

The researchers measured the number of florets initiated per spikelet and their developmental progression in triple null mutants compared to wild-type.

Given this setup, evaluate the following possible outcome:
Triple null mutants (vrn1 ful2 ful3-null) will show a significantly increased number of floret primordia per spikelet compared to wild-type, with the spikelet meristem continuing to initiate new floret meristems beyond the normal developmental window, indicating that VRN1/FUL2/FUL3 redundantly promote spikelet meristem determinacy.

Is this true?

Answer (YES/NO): NO